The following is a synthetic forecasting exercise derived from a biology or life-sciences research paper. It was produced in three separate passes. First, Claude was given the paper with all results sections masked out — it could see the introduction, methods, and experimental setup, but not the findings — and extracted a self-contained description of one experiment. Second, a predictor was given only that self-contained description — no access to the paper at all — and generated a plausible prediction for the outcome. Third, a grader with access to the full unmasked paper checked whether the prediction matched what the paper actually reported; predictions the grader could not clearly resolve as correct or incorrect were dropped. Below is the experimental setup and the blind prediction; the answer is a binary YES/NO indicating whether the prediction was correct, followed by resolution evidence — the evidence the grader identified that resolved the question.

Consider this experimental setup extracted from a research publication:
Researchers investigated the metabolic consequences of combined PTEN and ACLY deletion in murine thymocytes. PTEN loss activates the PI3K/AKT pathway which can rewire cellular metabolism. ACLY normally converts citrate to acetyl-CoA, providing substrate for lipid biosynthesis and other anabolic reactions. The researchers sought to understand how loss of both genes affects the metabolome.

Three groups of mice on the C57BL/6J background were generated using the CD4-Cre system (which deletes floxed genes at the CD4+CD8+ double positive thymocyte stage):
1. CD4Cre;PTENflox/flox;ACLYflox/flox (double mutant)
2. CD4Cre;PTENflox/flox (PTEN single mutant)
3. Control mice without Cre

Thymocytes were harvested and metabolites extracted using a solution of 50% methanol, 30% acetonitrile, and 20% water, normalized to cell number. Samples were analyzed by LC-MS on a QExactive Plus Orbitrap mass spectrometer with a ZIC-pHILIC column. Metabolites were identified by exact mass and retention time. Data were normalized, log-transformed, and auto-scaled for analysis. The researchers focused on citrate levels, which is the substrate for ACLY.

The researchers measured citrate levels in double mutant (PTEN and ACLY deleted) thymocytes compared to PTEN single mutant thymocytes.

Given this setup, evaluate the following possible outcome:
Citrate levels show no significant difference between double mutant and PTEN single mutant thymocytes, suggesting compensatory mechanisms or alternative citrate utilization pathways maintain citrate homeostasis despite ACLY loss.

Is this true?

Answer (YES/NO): NO